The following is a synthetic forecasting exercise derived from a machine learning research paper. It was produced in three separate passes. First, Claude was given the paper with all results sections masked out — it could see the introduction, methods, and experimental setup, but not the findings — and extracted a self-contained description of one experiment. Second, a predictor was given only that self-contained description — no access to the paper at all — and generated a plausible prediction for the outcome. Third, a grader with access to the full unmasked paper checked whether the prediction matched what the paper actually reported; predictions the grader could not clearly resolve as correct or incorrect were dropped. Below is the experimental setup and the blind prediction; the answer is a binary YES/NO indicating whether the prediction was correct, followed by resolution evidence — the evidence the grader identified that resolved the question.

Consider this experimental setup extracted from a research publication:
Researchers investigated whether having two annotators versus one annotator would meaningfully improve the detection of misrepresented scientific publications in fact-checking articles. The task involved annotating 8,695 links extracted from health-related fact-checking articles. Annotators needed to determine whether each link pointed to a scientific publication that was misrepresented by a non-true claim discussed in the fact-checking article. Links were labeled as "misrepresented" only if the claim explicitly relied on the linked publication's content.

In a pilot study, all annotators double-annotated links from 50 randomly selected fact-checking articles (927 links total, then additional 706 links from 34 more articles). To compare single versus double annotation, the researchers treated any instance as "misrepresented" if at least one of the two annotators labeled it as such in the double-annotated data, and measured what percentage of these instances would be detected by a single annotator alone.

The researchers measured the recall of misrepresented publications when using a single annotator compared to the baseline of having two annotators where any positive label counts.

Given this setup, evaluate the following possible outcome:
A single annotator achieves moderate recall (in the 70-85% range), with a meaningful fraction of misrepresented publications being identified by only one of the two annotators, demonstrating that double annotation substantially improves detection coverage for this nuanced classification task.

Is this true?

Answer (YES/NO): YES